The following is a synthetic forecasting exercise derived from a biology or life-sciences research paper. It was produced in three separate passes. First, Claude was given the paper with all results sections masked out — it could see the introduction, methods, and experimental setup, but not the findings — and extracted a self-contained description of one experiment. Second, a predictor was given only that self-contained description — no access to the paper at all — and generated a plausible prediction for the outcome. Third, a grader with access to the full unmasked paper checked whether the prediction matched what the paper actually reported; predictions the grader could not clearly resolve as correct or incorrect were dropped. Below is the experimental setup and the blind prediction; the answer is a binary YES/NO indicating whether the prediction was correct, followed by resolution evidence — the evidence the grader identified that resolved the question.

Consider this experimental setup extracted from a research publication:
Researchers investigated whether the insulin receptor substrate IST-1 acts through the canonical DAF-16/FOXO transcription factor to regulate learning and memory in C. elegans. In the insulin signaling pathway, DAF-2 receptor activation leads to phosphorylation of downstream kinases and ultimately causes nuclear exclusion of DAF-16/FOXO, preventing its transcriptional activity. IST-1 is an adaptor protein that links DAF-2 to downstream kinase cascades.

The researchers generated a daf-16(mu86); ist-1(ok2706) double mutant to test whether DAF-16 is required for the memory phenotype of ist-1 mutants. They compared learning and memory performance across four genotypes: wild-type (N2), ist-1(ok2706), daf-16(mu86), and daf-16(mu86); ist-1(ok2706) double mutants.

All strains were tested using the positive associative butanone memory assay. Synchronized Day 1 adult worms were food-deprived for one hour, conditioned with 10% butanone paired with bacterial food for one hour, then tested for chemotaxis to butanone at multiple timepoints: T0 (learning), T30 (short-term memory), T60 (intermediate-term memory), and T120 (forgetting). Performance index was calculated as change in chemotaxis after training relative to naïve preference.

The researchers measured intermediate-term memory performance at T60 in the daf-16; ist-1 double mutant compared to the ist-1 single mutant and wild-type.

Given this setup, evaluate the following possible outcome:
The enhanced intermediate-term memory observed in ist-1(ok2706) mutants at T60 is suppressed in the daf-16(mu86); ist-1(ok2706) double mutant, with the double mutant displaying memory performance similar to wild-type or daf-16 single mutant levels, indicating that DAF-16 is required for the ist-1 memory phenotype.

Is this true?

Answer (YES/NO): NO